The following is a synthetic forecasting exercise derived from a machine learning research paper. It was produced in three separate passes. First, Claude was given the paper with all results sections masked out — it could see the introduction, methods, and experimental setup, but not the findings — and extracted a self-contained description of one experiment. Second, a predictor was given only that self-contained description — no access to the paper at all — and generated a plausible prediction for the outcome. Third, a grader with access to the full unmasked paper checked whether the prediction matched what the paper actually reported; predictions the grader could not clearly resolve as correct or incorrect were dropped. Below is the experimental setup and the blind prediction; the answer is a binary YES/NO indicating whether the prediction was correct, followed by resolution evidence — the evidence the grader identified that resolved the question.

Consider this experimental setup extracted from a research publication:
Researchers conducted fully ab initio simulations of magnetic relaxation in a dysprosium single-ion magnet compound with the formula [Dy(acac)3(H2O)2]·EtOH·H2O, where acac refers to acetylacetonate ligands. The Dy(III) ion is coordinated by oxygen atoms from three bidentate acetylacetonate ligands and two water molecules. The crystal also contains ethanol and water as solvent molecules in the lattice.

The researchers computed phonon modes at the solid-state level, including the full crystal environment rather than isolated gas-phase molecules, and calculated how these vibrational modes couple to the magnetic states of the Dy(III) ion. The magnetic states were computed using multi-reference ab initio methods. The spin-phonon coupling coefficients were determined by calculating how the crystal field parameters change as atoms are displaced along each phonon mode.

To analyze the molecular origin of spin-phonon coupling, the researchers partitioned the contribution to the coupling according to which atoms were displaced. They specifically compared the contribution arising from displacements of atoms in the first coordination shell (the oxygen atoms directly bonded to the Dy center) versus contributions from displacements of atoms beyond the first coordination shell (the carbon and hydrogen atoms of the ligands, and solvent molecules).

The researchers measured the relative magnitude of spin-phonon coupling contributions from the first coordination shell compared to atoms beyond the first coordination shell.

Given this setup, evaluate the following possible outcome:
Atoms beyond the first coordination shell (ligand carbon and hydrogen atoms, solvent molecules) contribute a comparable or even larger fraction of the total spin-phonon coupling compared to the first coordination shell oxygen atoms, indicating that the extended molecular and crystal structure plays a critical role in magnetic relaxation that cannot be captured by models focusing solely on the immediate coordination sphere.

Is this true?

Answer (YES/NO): YES